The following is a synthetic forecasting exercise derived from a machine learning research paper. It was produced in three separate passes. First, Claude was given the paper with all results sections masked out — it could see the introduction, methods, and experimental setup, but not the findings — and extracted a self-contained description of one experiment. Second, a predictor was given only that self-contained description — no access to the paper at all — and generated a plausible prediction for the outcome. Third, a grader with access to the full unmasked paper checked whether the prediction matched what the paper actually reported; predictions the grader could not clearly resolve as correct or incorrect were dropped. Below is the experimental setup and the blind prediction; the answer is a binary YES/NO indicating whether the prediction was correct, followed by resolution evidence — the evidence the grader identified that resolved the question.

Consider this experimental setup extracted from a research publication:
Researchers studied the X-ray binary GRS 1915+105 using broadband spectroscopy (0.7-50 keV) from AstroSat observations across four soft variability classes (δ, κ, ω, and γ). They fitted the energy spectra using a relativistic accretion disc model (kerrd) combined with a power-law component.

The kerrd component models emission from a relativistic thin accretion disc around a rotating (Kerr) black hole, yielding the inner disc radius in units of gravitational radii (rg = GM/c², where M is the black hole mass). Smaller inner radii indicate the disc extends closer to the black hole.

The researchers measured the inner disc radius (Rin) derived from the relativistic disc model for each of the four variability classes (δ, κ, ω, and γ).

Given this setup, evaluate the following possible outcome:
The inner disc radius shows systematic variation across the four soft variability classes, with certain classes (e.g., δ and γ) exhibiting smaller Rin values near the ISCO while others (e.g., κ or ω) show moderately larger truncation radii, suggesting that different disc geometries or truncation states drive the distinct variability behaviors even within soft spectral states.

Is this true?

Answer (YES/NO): NO